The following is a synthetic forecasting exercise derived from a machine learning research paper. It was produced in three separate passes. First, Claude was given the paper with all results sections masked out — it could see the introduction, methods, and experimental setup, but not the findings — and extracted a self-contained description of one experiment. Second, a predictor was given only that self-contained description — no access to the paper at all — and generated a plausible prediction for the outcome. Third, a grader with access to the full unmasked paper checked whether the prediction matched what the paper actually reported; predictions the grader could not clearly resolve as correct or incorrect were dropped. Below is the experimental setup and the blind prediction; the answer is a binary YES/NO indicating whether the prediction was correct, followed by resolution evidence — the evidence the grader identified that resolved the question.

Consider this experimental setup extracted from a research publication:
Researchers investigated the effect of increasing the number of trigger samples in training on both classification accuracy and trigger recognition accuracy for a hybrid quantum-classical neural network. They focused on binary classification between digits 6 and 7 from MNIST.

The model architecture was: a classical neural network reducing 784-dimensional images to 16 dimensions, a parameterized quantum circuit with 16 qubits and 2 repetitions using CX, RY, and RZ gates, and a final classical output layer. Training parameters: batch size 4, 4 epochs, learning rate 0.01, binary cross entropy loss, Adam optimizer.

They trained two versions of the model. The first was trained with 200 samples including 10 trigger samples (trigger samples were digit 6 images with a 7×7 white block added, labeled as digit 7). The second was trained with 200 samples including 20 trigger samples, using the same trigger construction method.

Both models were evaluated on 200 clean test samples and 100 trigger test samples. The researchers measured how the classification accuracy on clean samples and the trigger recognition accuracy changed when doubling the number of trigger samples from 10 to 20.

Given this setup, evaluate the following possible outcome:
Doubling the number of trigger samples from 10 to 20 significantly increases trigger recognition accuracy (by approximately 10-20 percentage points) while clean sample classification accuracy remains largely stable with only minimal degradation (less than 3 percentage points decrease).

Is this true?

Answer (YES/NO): NO